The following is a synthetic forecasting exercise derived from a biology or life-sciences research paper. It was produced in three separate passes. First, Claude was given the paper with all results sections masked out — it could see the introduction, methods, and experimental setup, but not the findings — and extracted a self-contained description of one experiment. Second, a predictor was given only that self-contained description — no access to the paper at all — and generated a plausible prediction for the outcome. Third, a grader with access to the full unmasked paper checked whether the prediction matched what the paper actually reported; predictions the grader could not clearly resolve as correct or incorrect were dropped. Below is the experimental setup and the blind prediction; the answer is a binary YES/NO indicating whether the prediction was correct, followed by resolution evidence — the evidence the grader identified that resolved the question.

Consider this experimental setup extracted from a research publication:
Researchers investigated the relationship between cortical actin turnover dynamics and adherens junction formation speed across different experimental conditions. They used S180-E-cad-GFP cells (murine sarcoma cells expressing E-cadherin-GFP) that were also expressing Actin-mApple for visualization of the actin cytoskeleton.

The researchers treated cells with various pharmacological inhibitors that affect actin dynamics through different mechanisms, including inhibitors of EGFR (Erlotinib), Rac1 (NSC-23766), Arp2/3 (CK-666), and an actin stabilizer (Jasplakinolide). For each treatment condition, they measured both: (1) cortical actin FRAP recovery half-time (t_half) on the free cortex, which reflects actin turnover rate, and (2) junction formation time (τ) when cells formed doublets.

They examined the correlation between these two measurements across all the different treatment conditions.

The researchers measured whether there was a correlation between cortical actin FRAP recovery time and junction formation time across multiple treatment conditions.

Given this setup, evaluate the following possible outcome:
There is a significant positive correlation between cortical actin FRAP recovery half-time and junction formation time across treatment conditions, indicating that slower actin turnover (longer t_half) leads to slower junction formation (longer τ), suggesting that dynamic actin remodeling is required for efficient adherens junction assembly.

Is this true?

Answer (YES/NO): NO